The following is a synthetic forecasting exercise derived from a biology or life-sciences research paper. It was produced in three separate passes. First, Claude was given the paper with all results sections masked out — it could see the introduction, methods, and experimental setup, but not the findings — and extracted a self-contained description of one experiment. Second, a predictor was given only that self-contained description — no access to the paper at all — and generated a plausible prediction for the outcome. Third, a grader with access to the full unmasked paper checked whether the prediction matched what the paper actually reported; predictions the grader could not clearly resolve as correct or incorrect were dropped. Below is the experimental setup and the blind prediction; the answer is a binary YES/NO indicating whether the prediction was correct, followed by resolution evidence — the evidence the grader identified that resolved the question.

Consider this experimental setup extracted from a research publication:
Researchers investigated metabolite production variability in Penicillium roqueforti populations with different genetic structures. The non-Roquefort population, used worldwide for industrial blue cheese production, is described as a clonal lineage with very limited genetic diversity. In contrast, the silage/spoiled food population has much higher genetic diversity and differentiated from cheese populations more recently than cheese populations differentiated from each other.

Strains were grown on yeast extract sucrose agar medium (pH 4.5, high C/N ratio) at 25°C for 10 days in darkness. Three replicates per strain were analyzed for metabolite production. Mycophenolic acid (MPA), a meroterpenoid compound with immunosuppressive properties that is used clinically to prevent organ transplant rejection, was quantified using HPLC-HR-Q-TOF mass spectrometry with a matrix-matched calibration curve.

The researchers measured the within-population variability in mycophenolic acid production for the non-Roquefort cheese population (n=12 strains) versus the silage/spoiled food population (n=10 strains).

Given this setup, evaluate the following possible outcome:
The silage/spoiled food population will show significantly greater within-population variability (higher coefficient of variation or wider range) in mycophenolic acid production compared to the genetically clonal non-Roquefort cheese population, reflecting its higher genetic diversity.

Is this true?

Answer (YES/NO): YES